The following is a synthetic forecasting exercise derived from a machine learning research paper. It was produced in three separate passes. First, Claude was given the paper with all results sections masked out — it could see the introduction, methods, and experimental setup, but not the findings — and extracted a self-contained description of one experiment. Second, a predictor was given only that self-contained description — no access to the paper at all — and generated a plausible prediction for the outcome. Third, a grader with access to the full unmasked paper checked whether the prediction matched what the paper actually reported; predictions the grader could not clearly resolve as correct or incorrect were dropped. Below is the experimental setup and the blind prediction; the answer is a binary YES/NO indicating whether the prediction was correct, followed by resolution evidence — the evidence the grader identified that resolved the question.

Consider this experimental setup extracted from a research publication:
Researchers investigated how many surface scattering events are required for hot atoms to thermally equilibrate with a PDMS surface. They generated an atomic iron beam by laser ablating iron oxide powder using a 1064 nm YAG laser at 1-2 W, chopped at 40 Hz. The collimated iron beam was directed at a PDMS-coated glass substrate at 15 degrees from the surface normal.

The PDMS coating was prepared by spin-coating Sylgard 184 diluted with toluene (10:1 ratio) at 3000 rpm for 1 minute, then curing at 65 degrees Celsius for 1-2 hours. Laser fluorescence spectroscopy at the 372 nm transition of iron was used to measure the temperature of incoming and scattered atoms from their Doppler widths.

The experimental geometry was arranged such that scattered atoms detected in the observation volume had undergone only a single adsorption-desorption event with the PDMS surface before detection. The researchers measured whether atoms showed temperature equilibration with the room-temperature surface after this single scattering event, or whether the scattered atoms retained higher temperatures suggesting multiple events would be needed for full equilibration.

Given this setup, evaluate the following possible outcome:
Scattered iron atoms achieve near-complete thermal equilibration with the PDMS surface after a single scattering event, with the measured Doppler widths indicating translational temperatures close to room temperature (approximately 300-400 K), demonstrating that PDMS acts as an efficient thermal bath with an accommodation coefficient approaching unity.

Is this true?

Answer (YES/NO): YES